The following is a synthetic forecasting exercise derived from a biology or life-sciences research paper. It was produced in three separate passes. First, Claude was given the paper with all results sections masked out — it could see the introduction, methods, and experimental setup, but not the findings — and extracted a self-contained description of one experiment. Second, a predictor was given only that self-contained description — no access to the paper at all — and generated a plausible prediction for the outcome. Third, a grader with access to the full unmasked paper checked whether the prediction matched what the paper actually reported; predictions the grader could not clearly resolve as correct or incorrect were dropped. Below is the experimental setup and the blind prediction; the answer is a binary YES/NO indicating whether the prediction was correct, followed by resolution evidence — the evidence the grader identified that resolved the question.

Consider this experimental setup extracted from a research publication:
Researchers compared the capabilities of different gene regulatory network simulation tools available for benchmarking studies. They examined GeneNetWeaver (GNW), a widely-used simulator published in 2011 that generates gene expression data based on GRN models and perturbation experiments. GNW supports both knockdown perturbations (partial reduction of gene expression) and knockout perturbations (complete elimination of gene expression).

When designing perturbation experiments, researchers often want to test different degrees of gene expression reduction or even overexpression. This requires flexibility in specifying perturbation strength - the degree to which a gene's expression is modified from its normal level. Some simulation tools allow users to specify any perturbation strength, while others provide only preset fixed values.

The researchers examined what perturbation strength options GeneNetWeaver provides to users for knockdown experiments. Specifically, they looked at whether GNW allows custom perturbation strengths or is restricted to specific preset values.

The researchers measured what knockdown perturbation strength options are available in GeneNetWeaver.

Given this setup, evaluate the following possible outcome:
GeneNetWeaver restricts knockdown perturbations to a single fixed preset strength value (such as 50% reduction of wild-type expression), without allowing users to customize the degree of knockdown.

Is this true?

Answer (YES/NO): YES